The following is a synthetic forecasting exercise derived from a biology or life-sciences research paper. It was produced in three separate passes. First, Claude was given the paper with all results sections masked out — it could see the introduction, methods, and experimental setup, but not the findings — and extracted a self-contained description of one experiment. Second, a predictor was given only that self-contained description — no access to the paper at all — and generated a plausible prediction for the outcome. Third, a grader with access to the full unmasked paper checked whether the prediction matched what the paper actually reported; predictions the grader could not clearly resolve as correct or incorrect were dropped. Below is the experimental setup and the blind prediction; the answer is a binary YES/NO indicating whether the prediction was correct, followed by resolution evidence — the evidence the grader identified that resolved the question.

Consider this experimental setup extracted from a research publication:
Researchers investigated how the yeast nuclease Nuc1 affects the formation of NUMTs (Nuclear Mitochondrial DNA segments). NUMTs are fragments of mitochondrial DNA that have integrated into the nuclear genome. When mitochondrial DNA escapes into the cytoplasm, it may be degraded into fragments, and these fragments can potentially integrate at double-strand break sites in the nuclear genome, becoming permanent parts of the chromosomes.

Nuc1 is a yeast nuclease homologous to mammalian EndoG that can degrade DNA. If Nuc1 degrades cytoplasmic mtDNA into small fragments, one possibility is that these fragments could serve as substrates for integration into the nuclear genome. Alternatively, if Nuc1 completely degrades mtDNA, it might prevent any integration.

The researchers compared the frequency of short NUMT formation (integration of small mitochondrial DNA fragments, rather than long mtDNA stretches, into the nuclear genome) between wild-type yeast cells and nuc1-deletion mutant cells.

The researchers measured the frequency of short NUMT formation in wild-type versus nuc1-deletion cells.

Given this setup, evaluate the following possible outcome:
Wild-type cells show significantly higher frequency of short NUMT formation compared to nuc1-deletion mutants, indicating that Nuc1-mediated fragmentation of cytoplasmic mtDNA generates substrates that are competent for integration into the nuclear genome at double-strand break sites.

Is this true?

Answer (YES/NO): YES